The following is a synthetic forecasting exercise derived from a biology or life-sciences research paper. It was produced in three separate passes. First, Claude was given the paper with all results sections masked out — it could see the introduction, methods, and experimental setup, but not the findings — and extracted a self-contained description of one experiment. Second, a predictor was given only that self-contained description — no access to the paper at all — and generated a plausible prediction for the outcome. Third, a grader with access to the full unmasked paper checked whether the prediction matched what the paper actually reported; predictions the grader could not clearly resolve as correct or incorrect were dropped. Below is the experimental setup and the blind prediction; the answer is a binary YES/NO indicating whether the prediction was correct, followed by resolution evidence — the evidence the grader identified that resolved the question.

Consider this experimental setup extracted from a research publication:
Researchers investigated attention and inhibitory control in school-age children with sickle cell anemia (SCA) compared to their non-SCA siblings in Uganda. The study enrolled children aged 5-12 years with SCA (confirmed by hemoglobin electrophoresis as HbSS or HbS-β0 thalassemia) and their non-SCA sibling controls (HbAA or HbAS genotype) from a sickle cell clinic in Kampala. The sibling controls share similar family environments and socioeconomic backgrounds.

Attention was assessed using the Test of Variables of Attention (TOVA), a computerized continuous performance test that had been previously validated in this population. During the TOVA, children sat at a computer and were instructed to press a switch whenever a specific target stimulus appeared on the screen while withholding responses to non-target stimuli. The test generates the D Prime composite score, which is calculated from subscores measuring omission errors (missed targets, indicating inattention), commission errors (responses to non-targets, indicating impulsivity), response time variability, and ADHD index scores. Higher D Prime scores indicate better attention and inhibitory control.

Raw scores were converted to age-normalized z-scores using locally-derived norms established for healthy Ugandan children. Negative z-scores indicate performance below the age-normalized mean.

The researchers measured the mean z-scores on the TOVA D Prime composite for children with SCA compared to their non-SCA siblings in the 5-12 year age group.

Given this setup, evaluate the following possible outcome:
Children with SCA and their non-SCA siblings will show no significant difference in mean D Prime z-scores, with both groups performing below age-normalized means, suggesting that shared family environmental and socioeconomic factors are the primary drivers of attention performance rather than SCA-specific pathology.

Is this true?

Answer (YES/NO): YES